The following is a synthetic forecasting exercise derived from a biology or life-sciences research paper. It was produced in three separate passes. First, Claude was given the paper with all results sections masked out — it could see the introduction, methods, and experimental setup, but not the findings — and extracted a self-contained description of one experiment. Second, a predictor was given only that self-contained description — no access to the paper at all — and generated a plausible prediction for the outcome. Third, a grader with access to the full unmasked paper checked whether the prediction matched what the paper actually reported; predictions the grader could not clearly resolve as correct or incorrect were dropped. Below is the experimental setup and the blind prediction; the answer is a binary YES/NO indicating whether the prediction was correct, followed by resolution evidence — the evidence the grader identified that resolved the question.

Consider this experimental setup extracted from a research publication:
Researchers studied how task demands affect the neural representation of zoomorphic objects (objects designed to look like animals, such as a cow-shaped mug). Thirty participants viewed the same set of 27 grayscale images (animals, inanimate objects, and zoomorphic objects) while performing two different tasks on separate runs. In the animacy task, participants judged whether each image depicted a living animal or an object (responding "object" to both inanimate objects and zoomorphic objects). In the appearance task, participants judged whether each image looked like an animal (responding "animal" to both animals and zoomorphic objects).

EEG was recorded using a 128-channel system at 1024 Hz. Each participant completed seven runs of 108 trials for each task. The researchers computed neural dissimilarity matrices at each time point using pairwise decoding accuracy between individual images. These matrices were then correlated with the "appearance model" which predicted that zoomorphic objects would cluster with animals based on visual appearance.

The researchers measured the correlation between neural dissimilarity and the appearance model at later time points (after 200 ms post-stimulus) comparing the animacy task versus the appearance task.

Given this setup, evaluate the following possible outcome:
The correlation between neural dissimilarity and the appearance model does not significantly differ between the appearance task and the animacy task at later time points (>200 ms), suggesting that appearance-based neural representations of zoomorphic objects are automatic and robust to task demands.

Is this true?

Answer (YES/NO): NO